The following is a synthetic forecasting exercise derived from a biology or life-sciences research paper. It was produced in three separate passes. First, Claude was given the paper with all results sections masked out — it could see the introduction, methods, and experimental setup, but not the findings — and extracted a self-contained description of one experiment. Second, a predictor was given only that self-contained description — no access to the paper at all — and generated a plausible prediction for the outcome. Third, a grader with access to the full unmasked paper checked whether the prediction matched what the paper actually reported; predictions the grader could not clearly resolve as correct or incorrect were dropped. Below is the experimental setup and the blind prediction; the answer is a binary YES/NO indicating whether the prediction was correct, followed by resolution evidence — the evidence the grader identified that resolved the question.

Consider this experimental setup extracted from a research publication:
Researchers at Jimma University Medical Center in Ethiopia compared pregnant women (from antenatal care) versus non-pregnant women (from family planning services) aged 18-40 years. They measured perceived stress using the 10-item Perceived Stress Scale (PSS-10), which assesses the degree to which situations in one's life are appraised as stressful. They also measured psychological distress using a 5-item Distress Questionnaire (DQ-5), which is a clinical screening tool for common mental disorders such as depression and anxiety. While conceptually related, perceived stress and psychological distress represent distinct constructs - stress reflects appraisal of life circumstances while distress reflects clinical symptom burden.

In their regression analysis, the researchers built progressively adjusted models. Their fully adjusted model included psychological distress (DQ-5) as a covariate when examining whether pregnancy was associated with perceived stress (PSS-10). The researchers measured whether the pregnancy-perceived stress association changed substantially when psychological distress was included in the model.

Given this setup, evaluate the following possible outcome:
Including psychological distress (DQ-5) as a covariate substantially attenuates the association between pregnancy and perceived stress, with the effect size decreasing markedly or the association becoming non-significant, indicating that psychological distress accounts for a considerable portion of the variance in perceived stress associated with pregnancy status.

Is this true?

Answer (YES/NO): NO